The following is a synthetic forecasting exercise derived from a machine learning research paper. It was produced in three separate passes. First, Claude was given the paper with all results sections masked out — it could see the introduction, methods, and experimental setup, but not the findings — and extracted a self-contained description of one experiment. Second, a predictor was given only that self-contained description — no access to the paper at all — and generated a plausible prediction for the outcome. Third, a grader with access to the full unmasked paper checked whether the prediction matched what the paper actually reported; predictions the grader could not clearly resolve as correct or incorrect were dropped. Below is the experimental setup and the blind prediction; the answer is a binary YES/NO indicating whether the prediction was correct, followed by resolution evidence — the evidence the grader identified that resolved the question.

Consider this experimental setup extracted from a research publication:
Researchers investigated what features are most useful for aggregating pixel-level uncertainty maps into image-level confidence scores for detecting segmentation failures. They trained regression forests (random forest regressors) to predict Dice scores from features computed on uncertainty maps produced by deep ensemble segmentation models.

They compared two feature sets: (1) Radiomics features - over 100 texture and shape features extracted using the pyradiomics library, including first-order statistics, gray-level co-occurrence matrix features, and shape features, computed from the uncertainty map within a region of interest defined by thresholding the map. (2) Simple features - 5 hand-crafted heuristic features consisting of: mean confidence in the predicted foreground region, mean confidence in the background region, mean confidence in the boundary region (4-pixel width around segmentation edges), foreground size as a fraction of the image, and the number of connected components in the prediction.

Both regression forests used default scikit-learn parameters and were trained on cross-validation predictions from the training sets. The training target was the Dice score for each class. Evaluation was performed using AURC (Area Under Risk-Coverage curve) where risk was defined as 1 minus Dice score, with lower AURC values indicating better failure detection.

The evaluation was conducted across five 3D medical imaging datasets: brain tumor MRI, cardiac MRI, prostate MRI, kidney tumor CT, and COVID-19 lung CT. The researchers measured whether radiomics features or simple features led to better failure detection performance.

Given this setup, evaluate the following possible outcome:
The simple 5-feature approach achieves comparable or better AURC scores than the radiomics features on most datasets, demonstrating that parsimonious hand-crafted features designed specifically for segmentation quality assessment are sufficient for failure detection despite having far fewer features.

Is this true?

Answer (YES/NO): YES